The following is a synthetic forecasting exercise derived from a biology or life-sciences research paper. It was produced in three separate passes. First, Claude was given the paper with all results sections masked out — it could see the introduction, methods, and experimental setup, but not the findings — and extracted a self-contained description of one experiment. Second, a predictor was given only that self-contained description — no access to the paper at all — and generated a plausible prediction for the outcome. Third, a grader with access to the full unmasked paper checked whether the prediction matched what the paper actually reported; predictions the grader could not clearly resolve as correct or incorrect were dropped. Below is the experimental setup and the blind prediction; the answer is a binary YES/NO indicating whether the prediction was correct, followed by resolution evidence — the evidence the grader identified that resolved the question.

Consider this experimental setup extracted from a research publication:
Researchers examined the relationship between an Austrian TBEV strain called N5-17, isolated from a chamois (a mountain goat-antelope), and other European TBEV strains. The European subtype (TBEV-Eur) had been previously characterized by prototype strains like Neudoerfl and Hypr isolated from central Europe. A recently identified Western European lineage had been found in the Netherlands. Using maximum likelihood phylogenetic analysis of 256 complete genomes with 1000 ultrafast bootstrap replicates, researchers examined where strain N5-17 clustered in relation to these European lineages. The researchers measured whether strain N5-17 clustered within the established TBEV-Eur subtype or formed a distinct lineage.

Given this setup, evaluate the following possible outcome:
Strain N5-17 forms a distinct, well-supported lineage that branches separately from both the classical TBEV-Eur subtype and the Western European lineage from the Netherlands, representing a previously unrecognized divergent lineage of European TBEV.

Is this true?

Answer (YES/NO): YES